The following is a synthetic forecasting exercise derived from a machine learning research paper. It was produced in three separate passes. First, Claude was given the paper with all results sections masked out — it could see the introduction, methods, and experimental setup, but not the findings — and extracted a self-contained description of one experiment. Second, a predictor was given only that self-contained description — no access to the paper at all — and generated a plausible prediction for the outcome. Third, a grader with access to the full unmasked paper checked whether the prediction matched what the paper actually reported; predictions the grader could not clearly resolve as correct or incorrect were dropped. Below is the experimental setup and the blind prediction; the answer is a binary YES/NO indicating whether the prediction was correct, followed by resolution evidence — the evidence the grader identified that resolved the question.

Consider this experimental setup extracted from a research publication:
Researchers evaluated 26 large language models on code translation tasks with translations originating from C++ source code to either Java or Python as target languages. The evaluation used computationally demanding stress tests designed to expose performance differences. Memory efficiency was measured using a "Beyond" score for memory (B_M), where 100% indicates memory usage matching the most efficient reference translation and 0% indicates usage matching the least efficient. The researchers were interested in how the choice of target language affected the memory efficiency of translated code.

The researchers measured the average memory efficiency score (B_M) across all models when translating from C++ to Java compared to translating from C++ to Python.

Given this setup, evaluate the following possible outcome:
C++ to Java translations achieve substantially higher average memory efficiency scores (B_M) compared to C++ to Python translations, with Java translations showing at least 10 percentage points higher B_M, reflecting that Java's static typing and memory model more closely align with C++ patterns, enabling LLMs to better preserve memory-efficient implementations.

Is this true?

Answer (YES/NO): YES